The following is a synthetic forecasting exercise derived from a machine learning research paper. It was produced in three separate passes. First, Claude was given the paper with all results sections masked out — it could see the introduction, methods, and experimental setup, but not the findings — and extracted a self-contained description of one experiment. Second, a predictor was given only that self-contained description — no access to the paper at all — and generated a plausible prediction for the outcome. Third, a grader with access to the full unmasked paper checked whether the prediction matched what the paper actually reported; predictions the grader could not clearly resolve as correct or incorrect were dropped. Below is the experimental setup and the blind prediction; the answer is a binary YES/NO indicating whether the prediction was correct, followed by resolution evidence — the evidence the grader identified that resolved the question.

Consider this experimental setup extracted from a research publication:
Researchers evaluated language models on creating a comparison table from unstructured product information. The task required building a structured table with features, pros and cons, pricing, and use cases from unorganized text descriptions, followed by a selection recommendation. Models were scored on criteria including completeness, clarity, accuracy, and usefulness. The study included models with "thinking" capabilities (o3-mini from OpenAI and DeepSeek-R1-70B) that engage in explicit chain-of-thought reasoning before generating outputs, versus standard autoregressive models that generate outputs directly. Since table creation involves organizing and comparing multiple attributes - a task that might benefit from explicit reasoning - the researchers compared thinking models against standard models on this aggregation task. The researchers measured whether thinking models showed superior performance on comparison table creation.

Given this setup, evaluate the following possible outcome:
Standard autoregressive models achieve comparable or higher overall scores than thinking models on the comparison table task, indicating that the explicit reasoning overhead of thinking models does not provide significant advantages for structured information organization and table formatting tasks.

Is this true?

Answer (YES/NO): YES